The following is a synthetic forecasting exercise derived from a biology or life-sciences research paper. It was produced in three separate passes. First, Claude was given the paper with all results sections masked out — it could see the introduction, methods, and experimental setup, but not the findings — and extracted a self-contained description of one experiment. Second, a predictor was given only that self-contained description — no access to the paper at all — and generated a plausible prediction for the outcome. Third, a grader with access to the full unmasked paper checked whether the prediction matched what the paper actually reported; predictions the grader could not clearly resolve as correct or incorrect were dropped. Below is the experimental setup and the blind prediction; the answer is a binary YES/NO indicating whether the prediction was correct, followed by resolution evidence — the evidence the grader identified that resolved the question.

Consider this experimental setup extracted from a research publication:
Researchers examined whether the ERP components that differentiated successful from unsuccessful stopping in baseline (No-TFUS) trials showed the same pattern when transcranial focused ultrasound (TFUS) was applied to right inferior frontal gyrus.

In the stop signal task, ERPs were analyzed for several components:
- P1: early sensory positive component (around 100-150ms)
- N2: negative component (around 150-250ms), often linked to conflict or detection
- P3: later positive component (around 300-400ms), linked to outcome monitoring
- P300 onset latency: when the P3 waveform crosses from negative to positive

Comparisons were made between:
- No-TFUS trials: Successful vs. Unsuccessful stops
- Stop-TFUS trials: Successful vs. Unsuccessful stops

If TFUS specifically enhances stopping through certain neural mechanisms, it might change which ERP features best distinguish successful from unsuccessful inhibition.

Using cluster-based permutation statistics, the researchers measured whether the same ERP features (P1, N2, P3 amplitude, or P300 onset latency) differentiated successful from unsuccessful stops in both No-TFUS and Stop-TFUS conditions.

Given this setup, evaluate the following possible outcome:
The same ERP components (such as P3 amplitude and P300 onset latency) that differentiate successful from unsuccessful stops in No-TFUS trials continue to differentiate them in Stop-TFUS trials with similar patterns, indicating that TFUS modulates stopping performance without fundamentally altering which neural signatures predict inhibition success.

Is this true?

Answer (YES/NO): NO